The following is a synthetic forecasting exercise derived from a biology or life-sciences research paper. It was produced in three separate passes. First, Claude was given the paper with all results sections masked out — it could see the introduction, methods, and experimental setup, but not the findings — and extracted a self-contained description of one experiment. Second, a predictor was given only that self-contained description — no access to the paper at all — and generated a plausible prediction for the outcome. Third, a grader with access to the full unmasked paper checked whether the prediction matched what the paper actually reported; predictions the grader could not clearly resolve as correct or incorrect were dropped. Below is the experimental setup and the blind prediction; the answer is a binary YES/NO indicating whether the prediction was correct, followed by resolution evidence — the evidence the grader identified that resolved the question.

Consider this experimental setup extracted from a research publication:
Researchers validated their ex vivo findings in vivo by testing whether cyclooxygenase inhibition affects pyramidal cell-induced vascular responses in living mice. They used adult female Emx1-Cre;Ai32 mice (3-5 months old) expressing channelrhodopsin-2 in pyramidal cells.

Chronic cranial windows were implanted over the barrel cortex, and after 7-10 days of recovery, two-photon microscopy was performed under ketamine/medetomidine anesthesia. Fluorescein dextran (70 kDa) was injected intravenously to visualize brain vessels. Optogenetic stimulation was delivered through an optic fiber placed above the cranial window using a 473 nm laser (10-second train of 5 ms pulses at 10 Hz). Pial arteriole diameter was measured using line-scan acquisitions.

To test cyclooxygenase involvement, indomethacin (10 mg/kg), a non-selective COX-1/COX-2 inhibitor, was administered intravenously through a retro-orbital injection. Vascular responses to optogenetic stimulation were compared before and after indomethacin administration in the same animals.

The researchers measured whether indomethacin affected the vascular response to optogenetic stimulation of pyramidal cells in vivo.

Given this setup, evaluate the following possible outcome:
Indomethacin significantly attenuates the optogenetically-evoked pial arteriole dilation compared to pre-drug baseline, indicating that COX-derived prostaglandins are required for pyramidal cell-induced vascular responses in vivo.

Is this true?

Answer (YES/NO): NO